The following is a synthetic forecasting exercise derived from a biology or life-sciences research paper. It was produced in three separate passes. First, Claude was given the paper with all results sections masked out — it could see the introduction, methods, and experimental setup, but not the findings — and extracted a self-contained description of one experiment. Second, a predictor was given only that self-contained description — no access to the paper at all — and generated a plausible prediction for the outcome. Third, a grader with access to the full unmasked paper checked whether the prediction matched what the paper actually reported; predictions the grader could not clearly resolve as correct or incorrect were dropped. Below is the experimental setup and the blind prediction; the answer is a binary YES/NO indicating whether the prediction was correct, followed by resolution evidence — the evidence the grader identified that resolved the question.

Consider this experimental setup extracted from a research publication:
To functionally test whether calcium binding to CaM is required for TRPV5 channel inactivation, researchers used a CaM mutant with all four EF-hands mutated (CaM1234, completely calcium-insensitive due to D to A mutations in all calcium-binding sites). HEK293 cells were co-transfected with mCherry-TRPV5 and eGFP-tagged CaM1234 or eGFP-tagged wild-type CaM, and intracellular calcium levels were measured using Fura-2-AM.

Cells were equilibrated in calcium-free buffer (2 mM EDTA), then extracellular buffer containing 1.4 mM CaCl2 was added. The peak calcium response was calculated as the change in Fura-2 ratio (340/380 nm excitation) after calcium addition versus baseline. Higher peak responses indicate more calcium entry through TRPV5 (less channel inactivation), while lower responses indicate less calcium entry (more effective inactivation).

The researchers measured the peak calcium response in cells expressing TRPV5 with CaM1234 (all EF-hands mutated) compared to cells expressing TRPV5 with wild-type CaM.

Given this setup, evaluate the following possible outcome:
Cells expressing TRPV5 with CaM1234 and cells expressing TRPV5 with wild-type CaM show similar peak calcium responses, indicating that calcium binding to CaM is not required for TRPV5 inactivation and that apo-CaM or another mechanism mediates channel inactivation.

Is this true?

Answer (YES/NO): NO